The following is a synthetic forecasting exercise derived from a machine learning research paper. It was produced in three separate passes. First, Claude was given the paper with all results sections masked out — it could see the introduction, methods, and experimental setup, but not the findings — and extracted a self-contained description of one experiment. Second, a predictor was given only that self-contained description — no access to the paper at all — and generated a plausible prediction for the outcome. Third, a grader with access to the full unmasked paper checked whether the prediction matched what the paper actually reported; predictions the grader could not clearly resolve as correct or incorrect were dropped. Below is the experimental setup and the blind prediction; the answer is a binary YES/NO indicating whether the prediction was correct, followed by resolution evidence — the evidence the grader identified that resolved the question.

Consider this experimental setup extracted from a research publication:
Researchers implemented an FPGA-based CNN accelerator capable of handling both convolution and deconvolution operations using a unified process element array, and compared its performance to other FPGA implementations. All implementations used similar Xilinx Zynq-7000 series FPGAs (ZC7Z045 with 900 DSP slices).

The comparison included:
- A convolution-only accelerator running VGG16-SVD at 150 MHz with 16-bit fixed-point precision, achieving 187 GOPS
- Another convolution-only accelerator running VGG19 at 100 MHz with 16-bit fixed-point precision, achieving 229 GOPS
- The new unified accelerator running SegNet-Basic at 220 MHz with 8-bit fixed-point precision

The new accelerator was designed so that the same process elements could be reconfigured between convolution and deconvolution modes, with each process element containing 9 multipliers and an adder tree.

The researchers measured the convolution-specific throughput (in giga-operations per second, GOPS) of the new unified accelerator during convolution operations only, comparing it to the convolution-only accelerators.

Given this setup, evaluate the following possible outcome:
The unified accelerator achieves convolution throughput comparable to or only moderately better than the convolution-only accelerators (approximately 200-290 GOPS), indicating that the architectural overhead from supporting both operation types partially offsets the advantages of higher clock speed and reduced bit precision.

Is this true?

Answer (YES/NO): NO